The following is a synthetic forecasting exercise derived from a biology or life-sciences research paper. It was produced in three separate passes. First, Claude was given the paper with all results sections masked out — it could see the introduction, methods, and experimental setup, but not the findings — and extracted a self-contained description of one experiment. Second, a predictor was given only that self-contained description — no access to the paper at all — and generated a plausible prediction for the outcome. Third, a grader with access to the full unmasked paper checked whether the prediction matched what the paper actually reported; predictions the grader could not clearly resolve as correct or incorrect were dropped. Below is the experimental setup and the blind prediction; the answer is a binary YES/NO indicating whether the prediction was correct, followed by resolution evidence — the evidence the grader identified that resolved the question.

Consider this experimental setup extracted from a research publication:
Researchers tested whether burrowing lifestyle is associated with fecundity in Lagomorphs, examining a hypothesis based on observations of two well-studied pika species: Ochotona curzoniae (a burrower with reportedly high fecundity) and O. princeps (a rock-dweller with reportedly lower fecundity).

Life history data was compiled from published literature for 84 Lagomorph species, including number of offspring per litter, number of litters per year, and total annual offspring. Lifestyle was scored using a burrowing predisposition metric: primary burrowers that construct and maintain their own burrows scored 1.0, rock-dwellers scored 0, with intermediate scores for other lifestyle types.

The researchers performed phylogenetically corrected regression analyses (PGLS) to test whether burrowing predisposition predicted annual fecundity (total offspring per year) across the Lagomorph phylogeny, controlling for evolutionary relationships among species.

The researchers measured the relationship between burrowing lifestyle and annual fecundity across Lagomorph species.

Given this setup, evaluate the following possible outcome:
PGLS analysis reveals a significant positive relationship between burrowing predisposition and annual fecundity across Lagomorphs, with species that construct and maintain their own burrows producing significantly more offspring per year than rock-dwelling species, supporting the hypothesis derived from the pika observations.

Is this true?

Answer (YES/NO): YES